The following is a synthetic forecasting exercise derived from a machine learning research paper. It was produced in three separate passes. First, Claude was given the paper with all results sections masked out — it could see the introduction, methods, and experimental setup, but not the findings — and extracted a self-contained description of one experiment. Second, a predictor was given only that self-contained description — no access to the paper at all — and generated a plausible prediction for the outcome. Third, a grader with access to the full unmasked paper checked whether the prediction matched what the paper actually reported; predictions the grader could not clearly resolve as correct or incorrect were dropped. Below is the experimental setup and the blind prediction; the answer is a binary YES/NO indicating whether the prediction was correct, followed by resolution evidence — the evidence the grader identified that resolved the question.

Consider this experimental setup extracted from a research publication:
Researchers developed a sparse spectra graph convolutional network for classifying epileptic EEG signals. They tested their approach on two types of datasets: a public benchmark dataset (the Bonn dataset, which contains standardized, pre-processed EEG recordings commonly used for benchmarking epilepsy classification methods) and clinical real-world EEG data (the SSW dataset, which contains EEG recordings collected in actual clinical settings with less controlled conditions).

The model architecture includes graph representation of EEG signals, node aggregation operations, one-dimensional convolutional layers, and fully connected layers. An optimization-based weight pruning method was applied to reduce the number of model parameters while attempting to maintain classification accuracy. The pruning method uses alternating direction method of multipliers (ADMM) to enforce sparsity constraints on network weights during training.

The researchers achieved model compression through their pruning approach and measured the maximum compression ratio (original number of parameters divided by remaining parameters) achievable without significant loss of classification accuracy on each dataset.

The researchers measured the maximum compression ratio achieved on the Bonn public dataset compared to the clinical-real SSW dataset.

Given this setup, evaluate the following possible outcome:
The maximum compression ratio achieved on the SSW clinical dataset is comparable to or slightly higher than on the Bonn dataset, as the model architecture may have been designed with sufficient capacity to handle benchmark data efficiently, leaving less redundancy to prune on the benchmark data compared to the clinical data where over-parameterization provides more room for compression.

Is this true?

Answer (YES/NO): NO